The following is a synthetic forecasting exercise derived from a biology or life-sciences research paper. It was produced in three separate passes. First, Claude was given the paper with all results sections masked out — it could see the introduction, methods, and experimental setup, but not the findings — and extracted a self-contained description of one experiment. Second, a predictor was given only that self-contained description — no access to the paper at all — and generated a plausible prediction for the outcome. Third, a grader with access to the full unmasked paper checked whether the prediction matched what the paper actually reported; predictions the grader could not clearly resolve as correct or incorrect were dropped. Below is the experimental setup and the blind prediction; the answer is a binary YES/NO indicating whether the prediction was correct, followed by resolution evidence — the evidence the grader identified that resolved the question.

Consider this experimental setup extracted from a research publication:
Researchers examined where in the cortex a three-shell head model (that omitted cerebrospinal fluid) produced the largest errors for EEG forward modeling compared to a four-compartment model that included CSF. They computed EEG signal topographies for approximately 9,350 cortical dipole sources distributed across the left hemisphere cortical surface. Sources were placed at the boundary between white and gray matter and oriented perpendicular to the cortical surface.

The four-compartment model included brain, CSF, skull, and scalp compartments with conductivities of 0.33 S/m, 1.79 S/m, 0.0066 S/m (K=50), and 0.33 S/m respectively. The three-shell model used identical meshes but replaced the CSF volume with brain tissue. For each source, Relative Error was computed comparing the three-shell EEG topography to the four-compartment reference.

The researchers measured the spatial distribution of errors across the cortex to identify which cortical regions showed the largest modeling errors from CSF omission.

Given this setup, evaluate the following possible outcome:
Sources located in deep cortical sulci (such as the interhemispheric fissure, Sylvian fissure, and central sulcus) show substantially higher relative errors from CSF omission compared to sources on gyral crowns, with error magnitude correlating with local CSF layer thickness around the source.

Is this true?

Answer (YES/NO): NO